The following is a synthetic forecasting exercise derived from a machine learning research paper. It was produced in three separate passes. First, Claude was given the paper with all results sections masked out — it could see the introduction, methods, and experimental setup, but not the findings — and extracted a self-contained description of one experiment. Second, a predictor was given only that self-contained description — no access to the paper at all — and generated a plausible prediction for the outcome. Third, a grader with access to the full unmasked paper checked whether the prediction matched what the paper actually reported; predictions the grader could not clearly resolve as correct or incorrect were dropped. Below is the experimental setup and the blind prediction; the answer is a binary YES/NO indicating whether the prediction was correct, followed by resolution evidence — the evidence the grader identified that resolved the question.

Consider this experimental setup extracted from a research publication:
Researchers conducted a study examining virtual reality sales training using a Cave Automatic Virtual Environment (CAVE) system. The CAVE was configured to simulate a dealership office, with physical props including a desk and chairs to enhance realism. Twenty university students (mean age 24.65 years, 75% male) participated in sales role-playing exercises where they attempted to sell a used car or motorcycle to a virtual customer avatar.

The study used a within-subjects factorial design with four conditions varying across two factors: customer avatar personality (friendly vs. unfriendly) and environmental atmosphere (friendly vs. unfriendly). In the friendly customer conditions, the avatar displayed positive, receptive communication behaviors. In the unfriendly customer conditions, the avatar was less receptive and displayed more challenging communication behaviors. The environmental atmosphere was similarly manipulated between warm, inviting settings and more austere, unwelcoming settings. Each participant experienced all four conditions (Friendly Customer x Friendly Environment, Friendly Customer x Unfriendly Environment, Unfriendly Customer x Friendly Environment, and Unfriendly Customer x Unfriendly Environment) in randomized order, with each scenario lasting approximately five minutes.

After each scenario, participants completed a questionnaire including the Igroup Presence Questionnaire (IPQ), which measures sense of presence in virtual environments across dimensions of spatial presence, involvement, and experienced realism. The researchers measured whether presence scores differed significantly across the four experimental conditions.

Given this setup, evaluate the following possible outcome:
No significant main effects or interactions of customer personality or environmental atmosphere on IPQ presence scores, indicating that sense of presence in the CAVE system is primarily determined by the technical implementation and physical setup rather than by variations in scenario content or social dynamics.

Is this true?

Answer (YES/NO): YES